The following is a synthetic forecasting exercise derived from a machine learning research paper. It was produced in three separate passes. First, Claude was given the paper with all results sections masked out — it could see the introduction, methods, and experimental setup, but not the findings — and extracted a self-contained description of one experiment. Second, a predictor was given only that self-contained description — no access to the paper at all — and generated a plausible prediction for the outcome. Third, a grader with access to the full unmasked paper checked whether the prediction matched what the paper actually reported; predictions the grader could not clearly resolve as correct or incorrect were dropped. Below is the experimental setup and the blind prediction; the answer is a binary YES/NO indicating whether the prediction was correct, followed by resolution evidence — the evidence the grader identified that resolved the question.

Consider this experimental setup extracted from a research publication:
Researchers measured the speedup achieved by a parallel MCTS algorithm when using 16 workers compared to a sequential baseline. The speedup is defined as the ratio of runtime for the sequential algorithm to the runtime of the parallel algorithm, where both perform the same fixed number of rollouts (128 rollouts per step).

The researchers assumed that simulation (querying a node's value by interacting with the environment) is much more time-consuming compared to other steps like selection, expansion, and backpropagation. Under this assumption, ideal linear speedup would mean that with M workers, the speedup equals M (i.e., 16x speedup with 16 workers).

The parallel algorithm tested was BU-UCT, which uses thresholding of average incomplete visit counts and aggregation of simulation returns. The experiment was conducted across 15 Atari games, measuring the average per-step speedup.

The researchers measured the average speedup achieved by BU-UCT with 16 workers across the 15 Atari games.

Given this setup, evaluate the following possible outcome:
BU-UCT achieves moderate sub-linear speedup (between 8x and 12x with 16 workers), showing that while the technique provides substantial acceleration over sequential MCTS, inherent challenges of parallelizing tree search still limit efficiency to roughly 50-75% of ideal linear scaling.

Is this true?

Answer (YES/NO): NO